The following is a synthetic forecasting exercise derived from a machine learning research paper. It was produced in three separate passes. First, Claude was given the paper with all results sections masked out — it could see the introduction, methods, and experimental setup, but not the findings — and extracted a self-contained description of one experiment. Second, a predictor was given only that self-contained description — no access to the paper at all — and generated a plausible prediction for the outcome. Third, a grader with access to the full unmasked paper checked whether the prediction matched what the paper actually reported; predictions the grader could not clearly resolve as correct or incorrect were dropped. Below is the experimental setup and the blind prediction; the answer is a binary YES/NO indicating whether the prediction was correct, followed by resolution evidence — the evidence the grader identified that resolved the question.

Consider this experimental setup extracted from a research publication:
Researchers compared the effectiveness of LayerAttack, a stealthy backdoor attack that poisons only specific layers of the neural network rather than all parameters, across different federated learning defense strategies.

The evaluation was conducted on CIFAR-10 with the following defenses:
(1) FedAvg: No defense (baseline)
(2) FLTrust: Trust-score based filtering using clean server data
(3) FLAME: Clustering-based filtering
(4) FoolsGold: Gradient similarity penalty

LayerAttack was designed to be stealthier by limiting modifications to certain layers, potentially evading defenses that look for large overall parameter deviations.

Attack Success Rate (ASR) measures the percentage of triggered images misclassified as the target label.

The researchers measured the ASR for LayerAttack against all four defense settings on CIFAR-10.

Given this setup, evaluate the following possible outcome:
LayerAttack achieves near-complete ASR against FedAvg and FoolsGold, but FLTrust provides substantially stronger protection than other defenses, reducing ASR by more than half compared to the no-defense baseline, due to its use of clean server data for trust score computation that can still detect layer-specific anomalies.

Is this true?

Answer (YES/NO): NO